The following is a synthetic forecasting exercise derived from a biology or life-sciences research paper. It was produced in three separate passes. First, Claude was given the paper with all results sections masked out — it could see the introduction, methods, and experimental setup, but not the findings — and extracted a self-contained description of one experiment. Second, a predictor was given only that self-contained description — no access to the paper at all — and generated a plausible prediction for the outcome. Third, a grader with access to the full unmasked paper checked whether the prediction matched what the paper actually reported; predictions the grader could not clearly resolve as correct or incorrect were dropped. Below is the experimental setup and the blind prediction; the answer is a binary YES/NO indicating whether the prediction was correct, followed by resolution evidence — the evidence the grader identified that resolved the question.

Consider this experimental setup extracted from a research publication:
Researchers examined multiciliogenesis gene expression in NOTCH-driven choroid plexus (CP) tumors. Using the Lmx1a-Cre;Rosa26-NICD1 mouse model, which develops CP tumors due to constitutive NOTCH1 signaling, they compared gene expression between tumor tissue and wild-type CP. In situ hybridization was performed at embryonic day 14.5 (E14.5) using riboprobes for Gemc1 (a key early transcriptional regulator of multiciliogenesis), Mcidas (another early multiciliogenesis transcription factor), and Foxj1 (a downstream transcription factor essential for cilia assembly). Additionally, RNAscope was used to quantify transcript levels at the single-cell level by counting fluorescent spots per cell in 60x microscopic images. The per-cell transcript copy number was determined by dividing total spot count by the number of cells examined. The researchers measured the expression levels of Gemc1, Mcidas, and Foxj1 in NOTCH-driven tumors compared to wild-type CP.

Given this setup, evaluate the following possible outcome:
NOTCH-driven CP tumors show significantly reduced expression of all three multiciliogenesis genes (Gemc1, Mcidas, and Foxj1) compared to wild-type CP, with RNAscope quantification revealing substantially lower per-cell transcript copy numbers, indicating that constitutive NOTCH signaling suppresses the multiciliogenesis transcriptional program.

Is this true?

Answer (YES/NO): YES